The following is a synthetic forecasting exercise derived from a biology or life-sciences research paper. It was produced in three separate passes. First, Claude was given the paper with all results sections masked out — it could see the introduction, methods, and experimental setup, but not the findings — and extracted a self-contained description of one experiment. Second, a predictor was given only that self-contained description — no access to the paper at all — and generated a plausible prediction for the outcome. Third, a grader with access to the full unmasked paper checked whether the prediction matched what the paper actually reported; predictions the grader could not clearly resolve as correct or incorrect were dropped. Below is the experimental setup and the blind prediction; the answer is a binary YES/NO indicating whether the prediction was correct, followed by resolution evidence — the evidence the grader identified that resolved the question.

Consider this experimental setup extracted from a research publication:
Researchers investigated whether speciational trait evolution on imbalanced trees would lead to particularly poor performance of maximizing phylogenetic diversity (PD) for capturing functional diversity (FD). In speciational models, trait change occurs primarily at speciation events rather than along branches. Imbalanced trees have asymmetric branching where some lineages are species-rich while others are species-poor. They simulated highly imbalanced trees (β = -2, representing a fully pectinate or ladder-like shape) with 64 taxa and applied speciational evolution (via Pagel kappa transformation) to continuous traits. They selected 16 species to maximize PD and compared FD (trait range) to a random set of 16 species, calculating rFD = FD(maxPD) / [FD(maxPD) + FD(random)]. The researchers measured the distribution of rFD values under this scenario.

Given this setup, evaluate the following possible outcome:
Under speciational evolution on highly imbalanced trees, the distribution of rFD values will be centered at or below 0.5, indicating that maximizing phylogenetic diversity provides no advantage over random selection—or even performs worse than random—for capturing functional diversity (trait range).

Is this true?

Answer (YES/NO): YES